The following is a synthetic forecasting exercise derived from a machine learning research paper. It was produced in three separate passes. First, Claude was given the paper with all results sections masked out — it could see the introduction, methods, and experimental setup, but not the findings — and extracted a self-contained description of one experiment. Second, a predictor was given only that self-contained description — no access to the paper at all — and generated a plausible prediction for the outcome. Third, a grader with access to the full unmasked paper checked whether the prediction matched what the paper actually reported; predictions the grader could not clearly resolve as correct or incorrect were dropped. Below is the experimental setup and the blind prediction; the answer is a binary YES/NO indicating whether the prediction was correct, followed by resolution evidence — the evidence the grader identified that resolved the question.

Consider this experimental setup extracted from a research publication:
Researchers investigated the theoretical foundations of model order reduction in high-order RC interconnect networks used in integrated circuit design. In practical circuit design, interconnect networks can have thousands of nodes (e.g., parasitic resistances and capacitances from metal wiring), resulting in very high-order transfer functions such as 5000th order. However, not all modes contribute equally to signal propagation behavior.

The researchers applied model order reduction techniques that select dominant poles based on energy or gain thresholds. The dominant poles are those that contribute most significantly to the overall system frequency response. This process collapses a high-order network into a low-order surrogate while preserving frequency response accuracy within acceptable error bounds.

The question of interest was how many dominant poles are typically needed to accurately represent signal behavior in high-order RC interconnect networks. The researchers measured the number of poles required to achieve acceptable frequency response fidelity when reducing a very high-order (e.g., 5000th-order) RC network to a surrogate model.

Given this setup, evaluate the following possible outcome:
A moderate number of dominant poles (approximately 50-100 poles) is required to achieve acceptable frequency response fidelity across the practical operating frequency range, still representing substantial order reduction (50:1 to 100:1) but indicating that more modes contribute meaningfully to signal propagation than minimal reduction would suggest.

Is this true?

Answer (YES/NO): NO